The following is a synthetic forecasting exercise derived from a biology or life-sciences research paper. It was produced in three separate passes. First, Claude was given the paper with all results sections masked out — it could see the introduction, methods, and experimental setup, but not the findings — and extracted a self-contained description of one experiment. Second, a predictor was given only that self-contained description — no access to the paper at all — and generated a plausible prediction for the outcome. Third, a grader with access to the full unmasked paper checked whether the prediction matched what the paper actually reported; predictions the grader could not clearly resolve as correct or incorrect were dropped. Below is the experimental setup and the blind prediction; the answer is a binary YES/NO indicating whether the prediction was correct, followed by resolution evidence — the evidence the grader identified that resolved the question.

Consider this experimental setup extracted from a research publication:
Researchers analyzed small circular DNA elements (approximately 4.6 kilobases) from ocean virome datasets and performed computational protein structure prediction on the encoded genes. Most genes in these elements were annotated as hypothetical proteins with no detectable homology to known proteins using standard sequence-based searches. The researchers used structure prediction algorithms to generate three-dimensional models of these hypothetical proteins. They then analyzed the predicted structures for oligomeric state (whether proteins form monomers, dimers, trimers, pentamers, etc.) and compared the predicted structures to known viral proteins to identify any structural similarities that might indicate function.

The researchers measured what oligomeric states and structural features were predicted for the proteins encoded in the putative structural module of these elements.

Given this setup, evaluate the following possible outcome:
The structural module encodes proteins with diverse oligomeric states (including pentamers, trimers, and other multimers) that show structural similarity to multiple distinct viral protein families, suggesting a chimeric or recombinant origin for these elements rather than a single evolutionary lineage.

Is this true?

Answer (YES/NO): NO